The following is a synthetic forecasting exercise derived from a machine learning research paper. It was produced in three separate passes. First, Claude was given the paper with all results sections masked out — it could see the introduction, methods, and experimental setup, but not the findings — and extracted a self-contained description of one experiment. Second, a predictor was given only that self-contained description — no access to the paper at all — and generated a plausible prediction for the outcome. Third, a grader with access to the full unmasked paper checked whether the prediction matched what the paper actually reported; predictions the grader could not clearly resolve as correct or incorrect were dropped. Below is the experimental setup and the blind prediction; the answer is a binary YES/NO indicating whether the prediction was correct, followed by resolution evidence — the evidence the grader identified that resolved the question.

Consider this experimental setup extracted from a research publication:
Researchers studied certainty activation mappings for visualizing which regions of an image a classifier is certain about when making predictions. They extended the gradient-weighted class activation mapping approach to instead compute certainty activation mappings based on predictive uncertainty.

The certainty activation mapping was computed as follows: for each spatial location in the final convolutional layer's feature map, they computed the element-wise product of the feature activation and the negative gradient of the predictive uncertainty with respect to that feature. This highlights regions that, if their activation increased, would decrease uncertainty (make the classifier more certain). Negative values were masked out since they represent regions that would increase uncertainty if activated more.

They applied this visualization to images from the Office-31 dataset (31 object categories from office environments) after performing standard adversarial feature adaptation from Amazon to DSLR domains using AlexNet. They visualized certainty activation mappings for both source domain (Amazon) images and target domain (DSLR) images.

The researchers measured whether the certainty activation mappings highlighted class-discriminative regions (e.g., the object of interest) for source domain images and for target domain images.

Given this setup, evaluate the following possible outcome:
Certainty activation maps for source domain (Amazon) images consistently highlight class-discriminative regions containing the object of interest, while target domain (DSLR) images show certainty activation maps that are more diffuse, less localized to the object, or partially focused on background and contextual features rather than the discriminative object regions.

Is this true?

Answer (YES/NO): YES